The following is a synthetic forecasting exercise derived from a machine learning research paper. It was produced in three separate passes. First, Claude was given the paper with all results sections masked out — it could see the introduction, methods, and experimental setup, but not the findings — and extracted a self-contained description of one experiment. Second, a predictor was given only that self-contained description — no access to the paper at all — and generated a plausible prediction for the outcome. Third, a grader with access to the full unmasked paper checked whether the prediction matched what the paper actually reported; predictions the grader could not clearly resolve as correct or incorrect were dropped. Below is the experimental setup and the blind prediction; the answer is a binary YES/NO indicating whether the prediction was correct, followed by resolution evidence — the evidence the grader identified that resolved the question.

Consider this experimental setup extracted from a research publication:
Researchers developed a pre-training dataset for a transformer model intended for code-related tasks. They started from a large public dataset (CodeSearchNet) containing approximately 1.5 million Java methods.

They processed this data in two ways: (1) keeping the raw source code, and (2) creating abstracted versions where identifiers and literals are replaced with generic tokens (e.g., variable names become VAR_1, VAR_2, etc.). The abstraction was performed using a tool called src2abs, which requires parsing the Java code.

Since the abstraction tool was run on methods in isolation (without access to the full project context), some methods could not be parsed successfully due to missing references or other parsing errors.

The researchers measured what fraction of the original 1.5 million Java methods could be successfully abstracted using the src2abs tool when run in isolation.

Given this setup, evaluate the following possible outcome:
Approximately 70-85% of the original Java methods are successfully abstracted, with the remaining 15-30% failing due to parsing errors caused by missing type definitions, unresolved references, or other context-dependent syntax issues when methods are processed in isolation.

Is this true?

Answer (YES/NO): NO